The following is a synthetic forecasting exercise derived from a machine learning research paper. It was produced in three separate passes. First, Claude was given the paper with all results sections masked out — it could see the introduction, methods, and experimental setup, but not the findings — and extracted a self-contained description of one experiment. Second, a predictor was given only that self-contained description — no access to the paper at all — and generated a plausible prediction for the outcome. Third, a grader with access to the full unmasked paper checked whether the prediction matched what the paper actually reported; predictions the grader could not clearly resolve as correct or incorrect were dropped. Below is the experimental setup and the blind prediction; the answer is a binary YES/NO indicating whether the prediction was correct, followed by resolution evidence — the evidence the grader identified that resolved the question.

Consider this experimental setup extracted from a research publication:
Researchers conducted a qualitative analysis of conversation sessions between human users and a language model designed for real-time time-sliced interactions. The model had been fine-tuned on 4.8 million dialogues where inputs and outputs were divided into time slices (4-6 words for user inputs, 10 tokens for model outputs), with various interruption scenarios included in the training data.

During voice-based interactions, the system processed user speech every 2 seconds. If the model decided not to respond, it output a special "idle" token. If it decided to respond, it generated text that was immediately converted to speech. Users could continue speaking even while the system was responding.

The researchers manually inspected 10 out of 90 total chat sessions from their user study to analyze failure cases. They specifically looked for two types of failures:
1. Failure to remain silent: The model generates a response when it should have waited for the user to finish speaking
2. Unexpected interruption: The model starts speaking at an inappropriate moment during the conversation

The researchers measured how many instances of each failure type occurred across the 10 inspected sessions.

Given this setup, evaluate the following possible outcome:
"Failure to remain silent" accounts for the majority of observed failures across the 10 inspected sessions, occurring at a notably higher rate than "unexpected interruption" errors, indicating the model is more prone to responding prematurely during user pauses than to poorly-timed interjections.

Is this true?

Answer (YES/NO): NO